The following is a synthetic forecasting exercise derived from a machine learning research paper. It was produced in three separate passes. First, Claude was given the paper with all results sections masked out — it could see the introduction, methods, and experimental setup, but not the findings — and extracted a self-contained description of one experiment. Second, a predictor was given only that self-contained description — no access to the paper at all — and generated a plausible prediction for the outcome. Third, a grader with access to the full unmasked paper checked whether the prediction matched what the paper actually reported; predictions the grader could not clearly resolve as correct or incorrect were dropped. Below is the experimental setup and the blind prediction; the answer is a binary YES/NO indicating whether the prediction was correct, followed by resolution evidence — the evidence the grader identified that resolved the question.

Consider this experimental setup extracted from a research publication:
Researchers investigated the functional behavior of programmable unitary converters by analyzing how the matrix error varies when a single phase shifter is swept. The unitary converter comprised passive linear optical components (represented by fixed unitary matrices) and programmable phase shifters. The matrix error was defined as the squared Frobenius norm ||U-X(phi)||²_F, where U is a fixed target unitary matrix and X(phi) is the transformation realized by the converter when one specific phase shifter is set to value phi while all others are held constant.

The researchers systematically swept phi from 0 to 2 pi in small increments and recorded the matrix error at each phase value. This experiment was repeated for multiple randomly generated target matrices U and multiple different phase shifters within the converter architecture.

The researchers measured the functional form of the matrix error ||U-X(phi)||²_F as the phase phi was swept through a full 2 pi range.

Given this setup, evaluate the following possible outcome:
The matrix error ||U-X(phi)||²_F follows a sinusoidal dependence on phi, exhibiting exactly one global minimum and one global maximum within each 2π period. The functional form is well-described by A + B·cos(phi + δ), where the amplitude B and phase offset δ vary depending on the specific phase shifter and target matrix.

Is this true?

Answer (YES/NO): YES